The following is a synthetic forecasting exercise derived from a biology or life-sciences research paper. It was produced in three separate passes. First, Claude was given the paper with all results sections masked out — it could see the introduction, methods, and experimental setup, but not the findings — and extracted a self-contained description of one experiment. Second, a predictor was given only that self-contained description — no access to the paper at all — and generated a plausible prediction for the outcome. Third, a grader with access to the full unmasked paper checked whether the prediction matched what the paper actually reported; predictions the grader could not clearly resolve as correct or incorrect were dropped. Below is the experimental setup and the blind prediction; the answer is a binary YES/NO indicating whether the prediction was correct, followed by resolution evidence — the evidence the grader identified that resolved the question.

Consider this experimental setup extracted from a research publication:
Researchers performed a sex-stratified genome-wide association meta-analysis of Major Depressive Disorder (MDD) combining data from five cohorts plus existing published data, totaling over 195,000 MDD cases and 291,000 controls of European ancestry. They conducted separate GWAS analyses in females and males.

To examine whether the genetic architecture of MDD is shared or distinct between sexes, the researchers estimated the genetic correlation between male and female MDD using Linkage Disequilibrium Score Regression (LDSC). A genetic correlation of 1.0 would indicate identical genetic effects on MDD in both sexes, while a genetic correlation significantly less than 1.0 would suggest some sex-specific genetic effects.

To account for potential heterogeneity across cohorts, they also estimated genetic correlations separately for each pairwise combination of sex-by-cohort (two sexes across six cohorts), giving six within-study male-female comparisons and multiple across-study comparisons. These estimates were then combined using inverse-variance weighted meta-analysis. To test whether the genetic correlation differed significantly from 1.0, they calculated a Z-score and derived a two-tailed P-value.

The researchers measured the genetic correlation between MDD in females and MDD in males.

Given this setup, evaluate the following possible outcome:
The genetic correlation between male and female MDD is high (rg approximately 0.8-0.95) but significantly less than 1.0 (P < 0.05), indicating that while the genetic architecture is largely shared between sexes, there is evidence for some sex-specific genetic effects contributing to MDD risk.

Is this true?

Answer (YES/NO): YES